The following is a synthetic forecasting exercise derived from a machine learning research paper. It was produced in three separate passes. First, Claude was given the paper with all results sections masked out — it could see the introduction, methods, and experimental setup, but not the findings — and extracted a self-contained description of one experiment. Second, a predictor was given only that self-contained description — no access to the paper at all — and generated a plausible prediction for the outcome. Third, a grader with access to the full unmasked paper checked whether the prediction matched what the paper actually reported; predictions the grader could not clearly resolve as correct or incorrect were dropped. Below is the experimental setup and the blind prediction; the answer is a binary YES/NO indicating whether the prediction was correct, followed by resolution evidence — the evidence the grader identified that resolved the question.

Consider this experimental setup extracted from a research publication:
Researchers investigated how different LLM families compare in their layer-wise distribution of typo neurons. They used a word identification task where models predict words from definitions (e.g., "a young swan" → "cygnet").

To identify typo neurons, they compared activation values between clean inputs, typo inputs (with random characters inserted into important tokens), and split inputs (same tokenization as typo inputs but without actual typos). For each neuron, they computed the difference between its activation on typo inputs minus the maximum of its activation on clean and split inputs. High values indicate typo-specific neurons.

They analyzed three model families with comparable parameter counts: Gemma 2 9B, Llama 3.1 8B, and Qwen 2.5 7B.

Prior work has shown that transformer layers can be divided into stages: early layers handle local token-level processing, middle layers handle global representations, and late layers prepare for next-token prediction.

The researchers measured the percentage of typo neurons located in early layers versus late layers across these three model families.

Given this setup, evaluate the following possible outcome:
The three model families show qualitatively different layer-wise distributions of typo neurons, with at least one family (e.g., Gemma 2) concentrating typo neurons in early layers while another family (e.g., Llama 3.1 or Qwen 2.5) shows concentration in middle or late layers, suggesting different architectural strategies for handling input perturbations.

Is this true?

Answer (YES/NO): YES